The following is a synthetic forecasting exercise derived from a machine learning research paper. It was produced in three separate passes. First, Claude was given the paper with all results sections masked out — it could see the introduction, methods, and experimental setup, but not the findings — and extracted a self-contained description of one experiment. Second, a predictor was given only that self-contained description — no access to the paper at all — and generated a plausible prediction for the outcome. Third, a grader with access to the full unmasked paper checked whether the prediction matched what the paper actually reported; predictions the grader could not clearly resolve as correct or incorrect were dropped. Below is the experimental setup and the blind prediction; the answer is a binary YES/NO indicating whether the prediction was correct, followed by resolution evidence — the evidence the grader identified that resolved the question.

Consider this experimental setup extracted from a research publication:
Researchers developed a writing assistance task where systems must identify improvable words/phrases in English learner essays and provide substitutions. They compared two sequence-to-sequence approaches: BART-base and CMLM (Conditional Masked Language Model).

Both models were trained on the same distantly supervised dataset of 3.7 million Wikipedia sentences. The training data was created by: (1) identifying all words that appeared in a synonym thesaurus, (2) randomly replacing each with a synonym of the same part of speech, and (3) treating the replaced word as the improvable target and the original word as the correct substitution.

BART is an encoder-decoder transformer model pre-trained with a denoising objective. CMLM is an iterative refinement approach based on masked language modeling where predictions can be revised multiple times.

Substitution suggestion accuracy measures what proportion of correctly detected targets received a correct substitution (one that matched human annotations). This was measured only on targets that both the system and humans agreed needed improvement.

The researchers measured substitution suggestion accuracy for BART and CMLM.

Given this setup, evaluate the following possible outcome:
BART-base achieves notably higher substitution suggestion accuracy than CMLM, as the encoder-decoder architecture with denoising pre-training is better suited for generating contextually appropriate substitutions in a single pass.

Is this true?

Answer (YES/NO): YES